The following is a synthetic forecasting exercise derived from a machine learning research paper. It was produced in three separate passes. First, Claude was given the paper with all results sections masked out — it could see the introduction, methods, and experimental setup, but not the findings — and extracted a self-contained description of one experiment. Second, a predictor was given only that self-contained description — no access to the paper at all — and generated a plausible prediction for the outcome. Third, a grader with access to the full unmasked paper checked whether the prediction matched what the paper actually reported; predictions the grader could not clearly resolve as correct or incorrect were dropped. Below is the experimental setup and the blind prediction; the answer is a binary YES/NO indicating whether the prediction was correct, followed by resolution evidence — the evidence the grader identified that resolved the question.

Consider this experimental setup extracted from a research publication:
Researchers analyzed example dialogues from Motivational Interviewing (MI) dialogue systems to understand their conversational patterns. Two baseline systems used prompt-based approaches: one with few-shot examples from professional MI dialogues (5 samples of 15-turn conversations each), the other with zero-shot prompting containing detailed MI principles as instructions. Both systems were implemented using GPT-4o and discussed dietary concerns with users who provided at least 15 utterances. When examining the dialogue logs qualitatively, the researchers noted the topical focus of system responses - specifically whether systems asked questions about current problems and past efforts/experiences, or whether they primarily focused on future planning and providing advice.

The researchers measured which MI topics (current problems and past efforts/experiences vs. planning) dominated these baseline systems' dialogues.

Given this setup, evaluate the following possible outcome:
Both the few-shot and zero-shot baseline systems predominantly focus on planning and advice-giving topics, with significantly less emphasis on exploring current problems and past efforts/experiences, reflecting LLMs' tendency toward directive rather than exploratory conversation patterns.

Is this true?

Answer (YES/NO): YES